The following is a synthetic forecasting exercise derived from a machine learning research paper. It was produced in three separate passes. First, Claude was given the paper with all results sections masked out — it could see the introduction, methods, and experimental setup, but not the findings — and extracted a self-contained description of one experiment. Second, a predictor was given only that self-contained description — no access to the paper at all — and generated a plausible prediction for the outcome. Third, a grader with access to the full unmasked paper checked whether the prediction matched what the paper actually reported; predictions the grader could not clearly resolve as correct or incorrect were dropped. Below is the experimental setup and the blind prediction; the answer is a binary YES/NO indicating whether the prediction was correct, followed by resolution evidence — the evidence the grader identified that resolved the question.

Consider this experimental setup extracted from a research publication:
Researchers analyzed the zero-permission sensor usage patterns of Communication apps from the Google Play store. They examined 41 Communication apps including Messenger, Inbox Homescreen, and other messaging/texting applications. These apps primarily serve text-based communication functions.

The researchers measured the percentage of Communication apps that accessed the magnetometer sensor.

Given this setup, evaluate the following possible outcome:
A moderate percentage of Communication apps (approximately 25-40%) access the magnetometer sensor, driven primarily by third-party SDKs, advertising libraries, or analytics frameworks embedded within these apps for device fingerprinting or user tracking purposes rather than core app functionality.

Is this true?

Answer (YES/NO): NO